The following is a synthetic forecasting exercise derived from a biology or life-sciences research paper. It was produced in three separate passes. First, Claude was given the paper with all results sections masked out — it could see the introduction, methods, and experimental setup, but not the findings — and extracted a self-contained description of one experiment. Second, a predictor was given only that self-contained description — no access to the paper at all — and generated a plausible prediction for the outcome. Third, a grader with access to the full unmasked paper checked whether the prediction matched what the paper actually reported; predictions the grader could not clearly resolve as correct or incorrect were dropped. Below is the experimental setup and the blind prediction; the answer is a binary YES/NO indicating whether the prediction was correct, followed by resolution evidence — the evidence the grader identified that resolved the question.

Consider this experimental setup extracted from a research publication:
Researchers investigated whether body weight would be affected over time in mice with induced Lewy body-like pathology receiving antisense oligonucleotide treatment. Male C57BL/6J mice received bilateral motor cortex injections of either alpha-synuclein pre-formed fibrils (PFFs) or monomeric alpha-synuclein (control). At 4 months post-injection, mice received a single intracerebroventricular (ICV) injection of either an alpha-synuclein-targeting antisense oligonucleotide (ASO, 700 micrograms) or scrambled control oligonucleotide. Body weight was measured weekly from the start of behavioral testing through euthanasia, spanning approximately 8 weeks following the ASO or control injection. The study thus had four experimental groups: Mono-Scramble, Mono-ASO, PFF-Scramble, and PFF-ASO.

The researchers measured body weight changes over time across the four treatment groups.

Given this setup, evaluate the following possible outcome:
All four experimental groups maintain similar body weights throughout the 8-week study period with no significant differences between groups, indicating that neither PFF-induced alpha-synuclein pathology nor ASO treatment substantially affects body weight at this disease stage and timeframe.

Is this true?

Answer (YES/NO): NO